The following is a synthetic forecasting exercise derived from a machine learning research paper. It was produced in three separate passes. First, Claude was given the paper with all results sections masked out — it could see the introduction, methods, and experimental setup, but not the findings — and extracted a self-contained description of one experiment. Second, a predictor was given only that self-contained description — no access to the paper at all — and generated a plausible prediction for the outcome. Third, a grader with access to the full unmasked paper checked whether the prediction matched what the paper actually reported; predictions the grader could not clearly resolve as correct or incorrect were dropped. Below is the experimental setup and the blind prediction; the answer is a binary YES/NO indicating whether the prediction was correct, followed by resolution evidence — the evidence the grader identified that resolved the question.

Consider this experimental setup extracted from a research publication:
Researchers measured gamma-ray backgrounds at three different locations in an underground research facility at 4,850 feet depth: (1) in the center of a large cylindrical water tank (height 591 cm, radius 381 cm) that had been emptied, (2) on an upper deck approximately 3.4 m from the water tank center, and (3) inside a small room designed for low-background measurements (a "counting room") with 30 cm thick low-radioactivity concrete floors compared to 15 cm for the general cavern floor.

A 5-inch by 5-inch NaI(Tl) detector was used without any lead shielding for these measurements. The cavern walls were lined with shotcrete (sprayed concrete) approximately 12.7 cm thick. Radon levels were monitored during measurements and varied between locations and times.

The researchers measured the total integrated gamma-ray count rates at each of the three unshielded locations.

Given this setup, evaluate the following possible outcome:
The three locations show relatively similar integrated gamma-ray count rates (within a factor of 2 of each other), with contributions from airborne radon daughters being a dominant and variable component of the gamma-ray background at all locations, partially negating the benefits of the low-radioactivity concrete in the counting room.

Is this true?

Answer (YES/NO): NO